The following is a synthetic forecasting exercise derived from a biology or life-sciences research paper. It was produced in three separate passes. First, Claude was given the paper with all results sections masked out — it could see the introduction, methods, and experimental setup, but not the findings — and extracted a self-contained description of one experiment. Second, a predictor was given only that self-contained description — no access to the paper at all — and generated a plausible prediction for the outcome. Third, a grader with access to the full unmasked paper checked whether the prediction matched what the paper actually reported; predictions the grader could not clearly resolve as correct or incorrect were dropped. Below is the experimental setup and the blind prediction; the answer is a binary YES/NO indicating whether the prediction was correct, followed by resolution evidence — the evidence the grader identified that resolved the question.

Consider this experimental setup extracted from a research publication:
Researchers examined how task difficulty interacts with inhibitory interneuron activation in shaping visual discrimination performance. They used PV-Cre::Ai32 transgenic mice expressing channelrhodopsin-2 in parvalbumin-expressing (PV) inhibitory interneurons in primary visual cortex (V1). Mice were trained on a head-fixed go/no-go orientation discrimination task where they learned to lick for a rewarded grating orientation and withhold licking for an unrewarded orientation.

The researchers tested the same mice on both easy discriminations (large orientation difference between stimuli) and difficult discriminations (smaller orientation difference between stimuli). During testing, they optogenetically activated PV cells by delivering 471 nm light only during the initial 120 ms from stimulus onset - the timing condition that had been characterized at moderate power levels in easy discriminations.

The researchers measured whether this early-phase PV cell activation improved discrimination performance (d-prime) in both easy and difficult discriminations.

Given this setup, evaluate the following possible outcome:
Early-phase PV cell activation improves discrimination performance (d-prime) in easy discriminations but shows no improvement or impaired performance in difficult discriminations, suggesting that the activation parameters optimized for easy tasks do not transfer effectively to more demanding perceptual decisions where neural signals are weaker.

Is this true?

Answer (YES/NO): YES